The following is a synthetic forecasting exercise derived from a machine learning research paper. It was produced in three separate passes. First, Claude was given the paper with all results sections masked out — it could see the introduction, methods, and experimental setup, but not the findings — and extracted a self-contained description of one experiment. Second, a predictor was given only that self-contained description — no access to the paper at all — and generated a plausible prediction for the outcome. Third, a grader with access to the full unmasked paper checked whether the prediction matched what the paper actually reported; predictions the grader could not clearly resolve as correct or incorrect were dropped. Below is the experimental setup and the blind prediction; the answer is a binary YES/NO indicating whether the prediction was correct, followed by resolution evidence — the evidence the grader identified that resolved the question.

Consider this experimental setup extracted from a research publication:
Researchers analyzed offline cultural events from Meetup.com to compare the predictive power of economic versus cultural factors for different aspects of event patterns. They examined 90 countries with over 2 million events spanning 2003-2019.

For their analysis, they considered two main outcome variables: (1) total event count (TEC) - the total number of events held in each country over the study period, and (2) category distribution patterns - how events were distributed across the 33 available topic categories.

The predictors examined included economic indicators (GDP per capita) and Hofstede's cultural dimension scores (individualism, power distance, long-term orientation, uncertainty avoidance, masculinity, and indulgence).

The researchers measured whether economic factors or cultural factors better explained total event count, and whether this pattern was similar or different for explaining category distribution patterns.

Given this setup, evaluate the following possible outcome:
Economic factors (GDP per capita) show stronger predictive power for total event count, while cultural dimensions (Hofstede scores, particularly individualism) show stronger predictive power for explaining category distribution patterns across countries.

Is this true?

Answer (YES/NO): YES